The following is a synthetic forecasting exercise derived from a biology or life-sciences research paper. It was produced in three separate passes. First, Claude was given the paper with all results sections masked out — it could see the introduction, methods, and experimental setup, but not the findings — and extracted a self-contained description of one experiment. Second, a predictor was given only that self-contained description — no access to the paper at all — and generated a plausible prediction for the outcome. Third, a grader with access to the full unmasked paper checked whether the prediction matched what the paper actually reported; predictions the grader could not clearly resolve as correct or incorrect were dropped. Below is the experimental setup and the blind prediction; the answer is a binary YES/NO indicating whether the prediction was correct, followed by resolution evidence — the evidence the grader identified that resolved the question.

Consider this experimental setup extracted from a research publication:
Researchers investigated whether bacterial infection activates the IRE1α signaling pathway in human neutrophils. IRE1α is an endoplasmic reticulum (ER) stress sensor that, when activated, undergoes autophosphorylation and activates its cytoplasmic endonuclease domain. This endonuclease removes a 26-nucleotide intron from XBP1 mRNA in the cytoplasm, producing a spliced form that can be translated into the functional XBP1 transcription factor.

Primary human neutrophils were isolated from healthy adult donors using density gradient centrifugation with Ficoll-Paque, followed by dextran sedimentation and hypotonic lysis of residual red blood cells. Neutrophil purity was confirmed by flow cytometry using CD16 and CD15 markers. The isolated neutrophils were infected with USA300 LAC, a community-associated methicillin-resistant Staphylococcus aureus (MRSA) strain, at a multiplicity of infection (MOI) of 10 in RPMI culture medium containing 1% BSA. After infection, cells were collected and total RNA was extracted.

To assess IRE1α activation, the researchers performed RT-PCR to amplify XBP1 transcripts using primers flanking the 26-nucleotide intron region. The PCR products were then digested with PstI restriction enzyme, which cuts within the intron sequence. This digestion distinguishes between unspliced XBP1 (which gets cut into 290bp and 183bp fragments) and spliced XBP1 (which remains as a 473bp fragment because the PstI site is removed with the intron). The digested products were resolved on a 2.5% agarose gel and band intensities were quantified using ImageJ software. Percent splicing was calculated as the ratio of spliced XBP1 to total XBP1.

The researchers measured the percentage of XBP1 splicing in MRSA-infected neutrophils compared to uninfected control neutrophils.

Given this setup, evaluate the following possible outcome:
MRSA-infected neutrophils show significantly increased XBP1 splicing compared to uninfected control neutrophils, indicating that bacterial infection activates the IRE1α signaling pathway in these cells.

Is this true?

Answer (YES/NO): YES